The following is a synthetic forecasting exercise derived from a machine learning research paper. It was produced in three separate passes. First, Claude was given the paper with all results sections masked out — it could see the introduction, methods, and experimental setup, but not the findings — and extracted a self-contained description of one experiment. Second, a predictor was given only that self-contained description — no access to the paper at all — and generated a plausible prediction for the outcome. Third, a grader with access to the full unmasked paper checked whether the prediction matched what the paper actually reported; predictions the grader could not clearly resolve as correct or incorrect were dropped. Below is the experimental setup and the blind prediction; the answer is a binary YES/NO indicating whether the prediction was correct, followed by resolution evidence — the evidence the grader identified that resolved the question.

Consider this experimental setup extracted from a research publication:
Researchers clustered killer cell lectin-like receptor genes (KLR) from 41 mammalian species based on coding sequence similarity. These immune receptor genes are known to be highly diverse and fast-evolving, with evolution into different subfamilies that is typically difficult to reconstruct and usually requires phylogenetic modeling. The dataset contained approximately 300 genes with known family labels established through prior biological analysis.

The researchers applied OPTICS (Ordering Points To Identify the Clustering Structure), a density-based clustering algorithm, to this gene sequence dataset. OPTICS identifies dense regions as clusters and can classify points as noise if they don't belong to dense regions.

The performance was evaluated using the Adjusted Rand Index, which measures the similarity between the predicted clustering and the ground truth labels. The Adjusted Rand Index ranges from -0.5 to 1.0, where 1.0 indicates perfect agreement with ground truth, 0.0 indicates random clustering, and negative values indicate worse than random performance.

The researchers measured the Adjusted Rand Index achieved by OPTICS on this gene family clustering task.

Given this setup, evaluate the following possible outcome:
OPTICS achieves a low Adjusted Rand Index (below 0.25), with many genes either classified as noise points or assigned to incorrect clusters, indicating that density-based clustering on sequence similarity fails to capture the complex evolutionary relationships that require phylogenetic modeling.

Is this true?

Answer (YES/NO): YES